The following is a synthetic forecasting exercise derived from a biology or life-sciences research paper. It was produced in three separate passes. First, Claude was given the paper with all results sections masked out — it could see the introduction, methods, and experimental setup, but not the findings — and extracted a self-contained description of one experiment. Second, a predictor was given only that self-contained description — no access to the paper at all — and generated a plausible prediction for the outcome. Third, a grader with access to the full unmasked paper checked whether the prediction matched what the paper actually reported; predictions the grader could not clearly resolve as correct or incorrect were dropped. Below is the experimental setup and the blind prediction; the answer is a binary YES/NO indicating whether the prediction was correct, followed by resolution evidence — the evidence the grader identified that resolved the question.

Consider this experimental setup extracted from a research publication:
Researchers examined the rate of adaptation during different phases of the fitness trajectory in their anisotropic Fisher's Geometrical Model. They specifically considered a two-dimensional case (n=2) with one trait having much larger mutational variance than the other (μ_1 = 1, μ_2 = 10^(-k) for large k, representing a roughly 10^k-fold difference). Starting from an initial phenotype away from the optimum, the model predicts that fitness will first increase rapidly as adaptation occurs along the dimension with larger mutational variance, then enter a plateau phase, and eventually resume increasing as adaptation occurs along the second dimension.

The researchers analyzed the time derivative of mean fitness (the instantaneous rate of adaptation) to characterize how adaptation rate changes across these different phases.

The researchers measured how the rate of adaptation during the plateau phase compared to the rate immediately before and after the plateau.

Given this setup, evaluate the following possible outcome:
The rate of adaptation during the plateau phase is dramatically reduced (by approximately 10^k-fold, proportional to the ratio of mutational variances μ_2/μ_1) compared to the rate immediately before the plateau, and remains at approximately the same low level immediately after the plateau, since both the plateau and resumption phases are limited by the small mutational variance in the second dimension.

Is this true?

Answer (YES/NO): NO